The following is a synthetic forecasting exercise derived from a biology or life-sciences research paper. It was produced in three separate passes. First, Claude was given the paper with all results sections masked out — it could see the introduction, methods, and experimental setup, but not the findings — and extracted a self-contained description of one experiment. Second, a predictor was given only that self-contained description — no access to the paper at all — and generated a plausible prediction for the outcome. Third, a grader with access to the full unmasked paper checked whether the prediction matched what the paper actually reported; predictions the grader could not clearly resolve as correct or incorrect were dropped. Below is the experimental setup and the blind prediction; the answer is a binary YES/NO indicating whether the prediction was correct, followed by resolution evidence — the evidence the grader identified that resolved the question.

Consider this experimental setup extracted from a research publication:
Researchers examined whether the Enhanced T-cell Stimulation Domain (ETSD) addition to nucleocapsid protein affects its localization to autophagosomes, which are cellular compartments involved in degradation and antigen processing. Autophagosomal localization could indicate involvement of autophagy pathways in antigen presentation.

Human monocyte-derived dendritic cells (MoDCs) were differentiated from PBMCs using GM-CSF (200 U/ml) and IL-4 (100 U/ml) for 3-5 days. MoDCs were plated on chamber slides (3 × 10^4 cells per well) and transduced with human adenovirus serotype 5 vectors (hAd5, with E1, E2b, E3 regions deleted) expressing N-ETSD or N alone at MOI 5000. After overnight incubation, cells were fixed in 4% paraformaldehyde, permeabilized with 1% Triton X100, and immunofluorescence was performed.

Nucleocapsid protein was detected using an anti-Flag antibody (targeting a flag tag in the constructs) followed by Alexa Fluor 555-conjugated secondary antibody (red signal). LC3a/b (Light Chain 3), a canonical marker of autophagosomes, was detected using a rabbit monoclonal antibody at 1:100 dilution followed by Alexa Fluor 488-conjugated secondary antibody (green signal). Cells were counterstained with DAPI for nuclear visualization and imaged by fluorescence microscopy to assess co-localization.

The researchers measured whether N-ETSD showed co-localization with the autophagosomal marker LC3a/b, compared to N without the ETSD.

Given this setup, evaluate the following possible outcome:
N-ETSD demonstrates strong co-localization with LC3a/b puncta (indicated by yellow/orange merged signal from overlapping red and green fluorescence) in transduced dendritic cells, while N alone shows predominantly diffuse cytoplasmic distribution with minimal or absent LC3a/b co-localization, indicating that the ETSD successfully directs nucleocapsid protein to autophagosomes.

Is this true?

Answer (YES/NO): NO